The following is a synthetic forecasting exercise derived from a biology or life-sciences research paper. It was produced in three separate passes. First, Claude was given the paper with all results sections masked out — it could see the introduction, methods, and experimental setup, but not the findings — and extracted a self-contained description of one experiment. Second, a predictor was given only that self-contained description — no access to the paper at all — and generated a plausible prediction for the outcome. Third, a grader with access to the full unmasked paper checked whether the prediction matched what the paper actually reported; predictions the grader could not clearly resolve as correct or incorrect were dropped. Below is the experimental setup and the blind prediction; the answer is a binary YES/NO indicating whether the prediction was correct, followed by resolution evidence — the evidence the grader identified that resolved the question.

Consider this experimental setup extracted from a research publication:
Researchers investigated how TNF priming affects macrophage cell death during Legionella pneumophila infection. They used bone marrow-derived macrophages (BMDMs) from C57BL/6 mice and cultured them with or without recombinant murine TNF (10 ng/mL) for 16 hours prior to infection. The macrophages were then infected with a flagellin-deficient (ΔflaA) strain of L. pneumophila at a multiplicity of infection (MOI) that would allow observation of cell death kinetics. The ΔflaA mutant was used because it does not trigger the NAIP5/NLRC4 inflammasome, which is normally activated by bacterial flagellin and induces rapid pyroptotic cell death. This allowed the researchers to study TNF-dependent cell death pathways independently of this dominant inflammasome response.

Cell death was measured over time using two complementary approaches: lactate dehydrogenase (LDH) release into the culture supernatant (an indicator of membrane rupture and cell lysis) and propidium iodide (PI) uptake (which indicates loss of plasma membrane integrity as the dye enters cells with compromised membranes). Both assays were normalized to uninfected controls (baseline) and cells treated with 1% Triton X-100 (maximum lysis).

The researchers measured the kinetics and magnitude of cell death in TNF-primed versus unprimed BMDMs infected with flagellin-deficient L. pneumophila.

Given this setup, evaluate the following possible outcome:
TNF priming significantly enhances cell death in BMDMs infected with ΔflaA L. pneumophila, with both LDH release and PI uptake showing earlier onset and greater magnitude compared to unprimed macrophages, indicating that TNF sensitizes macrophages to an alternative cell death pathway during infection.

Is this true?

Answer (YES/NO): YES